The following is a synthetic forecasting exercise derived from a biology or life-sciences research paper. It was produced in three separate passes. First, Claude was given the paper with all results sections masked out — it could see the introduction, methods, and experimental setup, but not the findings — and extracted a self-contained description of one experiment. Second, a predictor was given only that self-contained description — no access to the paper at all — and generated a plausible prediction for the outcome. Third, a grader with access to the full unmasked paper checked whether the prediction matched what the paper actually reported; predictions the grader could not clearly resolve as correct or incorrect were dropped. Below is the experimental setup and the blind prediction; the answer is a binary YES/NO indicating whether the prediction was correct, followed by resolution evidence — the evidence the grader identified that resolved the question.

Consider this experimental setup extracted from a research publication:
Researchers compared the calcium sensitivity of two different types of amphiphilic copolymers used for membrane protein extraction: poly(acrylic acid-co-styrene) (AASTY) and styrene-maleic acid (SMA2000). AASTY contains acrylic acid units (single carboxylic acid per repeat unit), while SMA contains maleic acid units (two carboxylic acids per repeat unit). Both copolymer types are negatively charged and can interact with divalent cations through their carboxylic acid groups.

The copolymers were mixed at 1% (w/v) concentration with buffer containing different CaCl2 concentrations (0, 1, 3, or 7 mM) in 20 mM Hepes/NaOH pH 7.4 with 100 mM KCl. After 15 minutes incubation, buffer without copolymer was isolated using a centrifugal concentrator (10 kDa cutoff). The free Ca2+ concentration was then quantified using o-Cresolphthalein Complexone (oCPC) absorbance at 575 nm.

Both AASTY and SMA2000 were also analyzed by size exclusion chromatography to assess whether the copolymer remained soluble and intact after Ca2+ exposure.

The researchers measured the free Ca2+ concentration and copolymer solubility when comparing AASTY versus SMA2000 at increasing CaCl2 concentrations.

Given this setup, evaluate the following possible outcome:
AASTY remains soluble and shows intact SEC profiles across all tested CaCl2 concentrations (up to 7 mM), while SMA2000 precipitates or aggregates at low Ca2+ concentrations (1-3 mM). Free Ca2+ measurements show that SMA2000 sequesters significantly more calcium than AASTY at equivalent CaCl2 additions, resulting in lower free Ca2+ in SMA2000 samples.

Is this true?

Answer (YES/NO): NO